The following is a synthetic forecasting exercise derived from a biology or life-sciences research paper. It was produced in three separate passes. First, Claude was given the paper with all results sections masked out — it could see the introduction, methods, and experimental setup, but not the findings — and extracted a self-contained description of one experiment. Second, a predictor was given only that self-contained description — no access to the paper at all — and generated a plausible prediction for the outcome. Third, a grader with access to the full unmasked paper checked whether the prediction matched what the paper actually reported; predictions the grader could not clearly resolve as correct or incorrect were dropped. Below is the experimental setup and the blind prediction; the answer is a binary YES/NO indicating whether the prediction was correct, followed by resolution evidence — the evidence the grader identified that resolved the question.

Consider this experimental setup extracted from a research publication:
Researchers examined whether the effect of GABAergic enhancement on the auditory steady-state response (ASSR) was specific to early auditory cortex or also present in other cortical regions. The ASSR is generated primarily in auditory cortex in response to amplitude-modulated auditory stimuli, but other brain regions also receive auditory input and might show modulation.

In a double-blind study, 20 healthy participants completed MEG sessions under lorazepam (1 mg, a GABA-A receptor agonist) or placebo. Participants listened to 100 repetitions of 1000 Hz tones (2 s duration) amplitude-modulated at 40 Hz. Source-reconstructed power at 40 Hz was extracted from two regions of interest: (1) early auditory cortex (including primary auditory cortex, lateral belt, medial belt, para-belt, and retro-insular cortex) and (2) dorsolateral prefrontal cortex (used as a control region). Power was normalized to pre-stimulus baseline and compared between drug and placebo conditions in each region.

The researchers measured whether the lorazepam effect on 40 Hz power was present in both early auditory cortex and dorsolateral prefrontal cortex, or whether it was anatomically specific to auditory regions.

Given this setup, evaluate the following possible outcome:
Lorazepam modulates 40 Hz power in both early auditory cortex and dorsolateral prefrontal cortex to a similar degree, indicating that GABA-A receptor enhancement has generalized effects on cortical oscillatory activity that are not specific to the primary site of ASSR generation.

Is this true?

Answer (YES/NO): NO